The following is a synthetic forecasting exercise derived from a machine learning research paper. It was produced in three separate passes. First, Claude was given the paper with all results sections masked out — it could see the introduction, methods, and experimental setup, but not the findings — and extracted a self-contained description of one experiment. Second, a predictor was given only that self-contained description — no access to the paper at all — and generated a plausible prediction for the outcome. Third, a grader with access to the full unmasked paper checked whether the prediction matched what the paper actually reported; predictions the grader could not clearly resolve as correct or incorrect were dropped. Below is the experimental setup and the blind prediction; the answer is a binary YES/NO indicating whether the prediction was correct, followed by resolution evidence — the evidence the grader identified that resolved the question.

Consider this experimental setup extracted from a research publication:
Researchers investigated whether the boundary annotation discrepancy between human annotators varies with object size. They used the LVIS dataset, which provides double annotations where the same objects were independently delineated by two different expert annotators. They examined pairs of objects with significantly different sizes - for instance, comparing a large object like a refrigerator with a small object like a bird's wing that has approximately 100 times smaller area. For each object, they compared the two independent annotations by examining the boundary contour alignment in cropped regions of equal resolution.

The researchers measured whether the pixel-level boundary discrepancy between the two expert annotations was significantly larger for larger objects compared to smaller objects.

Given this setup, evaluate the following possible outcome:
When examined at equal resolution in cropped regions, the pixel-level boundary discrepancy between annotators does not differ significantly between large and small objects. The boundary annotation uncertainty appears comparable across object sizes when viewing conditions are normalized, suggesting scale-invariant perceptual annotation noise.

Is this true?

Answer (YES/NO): YES